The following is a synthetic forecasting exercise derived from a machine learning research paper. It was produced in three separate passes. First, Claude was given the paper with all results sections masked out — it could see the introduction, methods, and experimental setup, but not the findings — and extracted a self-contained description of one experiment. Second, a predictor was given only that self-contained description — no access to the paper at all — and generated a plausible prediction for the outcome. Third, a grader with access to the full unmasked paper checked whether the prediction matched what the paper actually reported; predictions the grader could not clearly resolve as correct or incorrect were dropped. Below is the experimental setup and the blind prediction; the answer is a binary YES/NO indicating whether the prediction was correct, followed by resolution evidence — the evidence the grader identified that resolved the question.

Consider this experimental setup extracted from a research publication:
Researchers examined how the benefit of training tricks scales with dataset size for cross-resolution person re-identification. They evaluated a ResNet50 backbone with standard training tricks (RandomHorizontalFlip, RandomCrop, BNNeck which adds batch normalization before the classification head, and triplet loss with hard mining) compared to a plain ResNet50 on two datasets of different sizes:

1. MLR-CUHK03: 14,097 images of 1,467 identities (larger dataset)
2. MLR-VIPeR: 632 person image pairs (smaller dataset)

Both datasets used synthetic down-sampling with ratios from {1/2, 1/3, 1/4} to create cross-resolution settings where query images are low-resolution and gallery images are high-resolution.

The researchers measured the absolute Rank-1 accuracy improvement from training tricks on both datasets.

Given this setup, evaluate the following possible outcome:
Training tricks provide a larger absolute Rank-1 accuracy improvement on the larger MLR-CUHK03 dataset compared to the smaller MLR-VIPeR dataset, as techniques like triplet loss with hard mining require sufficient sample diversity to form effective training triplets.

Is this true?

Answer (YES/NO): YES